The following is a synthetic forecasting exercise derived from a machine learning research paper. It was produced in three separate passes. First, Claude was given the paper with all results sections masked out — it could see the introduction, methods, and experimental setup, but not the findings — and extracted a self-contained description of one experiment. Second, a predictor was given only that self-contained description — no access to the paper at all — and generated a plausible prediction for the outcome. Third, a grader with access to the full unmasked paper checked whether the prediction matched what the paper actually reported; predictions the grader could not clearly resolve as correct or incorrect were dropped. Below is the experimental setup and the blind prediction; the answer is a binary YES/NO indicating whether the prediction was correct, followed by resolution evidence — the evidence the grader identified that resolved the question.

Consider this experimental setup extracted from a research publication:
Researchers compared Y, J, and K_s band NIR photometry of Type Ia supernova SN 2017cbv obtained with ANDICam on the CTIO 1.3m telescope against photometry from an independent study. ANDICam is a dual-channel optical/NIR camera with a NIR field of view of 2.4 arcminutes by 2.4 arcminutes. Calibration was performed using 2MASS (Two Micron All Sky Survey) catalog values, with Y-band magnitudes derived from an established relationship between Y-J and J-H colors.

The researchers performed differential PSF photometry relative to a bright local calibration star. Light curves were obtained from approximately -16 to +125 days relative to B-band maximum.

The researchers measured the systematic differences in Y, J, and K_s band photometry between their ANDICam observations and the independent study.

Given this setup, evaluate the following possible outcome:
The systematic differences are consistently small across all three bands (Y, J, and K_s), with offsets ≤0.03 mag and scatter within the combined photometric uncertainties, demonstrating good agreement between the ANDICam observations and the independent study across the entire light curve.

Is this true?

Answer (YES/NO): NO